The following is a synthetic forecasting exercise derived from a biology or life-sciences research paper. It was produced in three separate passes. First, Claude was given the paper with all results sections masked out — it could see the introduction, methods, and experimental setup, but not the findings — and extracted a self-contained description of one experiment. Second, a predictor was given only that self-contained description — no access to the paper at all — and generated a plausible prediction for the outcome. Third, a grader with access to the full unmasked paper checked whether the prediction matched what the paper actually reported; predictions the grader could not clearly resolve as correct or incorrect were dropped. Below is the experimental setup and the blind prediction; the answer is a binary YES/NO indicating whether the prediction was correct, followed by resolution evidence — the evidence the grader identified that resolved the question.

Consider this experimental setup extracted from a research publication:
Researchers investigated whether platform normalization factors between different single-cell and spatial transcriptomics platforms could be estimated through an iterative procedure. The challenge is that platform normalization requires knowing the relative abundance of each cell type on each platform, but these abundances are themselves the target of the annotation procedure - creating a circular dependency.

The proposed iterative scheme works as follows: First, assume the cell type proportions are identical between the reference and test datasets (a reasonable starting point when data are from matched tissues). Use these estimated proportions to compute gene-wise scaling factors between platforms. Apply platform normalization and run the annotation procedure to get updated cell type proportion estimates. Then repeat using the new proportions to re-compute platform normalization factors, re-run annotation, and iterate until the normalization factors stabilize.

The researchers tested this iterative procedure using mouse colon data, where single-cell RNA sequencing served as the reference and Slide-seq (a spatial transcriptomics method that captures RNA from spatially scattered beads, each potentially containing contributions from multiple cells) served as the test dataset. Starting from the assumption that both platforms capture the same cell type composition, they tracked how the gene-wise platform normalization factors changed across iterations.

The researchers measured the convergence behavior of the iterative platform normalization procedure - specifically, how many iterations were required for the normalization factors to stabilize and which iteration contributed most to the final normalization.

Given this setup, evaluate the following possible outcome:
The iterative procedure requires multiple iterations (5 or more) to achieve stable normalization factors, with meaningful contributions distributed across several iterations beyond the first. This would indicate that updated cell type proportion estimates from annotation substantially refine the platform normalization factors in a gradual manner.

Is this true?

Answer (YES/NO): NO